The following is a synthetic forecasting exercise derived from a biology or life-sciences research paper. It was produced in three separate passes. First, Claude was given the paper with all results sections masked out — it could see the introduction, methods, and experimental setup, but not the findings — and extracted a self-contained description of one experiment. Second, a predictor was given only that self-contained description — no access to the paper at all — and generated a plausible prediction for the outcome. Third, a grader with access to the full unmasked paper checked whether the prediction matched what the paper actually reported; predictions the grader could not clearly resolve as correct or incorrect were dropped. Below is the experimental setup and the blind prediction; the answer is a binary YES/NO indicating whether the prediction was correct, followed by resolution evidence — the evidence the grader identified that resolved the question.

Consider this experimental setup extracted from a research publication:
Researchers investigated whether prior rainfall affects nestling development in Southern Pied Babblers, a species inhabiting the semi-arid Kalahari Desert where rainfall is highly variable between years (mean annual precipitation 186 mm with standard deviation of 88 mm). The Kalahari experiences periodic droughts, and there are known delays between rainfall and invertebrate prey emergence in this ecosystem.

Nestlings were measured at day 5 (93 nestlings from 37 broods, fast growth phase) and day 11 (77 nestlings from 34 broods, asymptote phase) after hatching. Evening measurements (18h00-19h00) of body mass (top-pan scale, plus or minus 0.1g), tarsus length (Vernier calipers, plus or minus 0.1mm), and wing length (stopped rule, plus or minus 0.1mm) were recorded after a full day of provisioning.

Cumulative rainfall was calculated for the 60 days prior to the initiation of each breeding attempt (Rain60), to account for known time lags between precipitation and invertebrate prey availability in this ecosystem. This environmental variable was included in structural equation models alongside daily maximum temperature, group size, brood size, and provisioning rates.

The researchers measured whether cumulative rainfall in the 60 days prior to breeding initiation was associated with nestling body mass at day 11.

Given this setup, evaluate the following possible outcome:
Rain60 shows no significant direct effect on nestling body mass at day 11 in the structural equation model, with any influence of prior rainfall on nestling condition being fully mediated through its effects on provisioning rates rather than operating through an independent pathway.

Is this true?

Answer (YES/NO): YES